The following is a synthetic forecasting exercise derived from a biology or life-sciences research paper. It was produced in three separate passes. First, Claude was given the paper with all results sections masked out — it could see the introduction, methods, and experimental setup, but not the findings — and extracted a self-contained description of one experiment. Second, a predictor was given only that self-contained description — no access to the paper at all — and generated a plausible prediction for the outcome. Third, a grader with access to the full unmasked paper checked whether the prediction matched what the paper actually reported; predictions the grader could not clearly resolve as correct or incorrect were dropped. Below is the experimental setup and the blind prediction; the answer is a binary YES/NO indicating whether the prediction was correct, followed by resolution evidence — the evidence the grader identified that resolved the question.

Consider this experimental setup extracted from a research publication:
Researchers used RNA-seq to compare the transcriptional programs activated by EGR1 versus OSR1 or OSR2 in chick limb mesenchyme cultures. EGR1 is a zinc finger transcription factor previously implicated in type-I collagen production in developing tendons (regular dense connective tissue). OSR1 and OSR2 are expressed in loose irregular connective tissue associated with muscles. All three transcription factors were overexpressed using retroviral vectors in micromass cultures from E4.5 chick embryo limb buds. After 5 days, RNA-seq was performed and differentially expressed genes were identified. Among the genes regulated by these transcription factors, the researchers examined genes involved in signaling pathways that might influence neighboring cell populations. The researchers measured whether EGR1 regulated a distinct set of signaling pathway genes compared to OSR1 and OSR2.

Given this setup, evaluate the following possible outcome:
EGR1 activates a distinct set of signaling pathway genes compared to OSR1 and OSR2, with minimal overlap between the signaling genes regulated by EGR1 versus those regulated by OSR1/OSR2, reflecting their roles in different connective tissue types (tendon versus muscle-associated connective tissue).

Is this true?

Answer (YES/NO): NO